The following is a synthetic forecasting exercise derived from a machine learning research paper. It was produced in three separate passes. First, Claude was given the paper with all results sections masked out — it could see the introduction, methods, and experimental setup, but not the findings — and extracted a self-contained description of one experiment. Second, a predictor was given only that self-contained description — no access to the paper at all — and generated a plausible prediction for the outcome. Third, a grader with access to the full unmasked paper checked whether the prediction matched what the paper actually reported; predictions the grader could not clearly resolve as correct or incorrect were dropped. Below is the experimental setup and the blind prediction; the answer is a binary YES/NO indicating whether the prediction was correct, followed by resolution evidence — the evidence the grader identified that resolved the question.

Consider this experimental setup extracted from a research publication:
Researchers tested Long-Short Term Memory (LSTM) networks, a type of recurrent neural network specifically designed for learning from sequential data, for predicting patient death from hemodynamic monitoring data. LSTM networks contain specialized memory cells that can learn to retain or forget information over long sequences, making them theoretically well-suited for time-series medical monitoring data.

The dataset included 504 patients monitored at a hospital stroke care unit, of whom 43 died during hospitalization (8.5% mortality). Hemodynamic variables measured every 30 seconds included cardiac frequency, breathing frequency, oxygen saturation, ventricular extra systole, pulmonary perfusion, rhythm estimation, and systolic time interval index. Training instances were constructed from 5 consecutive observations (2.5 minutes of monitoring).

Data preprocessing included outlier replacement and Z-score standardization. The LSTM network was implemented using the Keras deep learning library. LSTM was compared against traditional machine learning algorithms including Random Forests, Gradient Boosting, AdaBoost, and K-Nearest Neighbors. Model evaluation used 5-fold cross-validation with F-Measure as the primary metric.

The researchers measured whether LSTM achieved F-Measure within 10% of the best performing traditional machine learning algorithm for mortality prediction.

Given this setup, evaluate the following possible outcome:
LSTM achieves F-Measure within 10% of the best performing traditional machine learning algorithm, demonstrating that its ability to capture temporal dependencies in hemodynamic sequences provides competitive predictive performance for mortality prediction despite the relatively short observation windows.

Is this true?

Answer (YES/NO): NO